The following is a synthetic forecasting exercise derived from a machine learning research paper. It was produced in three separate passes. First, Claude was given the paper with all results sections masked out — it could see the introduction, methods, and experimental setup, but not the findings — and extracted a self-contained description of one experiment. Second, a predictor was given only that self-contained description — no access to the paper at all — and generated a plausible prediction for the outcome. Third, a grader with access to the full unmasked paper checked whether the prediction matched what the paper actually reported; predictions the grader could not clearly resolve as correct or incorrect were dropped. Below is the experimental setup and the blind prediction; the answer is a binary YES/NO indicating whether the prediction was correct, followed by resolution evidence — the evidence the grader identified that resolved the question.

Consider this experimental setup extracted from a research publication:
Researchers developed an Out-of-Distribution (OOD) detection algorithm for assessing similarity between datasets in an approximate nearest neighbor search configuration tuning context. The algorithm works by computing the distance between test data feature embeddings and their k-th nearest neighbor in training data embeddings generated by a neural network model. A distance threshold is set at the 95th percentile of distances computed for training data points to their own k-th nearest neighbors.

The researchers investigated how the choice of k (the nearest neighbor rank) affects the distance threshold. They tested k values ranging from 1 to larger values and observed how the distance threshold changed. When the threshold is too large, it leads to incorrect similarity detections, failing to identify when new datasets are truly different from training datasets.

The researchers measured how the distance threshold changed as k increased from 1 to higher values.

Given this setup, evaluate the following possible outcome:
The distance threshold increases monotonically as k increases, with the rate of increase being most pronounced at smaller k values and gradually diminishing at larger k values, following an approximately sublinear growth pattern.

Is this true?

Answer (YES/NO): NO